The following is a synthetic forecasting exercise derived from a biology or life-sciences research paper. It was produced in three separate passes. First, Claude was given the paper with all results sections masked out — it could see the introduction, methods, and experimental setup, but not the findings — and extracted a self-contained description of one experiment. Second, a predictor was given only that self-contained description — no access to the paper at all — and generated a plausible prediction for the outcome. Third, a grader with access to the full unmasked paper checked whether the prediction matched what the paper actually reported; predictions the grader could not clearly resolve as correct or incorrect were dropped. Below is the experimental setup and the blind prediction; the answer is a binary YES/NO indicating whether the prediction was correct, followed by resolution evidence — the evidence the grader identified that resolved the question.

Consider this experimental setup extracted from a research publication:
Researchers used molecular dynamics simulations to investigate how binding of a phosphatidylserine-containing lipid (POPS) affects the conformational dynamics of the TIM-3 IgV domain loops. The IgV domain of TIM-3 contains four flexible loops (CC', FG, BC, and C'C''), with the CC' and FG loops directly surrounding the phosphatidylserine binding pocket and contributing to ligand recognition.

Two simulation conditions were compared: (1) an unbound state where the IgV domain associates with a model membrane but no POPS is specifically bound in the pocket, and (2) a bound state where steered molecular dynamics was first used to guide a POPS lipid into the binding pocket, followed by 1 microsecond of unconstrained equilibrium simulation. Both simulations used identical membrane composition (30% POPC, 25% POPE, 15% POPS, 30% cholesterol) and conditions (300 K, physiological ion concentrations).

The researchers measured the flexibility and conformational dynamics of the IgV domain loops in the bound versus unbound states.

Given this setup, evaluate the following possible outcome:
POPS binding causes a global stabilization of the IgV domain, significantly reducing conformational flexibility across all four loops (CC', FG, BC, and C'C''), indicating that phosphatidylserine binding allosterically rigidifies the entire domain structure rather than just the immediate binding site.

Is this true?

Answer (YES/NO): NO